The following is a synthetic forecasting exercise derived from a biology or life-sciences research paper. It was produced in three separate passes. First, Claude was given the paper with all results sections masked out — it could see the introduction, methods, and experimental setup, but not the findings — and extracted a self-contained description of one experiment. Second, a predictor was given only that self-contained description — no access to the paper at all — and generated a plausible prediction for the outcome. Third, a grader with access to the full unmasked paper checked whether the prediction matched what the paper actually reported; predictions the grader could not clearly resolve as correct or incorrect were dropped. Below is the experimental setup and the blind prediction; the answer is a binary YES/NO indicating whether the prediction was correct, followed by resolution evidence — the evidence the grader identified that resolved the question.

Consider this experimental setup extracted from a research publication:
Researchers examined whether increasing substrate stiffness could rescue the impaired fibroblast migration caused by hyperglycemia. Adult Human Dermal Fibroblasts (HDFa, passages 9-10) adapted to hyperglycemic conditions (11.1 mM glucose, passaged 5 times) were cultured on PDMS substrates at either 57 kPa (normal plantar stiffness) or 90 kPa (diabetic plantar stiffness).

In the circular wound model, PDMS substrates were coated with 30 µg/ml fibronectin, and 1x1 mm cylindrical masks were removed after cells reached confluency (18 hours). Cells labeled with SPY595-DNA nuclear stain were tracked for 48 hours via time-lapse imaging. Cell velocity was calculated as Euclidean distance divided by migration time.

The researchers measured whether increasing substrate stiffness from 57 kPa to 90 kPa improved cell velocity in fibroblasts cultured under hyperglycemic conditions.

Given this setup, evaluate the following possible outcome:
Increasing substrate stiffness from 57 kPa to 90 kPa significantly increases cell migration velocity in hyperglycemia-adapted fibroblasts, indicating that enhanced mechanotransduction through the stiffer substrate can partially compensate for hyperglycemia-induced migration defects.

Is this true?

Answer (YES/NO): NO